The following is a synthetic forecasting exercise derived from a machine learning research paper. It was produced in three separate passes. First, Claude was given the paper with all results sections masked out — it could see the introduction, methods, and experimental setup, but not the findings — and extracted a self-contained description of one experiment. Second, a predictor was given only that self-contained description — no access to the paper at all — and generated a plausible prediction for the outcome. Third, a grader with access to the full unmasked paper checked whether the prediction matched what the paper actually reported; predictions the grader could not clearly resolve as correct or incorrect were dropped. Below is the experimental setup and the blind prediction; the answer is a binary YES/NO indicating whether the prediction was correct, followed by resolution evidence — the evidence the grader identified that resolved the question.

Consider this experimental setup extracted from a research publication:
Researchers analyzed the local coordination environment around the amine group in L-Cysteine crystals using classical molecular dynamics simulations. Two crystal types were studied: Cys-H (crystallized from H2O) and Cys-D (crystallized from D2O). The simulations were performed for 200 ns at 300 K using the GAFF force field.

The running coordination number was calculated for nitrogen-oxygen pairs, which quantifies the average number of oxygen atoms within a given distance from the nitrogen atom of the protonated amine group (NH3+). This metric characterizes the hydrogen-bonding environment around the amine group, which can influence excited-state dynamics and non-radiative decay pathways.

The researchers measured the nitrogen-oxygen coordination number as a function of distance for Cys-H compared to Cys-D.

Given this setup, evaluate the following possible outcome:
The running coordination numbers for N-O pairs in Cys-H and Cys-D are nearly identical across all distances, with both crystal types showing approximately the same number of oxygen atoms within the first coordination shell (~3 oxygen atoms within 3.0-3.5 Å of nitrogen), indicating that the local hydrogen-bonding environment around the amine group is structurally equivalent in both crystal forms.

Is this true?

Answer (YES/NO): NO